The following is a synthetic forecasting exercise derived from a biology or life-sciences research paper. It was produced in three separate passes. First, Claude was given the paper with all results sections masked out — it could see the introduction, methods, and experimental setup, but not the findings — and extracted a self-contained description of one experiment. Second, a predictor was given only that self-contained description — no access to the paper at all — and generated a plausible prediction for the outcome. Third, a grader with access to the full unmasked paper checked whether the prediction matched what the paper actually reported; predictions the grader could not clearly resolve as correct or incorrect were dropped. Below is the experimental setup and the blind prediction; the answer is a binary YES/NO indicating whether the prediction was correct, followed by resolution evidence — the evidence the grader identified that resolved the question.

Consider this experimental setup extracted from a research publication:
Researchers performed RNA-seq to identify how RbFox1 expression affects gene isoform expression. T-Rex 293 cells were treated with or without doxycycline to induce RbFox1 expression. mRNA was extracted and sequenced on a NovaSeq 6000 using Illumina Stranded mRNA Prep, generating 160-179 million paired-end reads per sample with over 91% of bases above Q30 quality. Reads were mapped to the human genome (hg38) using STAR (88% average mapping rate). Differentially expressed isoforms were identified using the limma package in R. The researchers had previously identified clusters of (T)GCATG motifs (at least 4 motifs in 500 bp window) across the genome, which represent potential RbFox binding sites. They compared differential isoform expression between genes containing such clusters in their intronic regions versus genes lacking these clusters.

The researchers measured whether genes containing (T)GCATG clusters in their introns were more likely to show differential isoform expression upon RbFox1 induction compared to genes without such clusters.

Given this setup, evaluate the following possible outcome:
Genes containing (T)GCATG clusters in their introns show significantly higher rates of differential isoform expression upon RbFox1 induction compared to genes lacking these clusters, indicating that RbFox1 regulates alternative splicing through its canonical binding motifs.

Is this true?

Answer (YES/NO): YES